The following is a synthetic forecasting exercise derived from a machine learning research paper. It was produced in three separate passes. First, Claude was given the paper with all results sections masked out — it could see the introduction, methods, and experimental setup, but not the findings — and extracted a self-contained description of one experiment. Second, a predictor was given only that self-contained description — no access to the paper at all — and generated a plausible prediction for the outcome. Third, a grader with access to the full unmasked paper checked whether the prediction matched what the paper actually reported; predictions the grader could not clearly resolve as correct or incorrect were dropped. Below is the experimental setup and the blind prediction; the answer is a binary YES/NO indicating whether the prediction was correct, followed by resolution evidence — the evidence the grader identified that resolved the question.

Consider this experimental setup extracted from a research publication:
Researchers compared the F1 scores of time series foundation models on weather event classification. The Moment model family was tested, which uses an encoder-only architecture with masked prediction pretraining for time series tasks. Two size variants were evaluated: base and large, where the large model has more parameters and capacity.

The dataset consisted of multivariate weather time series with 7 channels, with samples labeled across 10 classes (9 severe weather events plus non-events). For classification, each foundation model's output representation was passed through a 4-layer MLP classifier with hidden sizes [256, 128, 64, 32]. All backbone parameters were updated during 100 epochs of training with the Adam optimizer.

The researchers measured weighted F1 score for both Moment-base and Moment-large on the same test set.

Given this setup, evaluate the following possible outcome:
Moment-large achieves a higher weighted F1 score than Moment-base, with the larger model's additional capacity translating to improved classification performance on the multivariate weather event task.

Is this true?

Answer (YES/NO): NO